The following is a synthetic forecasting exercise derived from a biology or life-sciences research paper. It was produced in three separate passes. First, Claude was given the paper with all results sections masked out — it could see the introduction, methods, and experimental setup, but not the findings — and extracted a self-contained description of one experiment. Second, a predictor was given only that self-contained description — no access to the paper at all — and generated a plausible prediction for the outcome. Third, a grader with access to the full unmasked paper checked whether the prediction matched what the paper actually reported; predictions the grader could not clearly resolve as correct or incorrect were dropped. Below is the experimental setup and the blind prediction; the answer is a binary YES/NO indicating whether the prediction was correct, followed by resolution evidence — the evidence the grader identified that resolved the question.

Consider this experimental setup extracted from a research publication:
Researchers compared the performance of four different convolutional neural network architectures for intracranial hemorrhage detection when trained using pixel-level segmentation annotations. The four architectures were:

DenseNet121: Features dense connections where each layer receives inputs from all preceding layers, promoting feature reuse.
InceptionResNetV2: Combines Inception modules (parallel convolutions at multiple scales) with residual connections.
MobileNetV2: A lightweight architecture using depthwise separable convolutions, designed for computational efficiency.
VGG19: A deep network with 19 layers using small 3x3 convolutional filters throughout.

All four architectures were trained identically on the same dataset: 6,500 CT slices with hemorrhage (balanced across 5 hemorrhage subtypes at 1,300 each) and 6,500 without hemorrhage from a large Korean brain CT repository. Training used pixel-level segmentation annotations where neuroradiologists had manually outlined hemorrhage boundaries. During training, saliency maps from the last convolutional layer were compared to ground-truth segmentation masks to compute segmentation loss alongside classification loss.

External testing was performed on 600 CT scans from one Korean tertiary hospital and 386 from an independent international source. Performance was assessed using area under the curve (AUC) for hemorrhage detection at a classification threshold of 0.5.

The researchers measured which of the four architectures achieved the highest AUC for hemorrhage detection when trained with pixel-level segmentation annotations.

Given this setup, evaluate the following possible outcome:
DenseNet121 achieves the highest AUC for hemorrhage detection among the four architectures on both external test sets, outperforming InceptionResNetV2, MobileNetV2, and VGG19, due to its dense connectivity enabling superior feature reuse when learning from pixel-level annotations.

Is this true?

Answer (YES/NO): NO